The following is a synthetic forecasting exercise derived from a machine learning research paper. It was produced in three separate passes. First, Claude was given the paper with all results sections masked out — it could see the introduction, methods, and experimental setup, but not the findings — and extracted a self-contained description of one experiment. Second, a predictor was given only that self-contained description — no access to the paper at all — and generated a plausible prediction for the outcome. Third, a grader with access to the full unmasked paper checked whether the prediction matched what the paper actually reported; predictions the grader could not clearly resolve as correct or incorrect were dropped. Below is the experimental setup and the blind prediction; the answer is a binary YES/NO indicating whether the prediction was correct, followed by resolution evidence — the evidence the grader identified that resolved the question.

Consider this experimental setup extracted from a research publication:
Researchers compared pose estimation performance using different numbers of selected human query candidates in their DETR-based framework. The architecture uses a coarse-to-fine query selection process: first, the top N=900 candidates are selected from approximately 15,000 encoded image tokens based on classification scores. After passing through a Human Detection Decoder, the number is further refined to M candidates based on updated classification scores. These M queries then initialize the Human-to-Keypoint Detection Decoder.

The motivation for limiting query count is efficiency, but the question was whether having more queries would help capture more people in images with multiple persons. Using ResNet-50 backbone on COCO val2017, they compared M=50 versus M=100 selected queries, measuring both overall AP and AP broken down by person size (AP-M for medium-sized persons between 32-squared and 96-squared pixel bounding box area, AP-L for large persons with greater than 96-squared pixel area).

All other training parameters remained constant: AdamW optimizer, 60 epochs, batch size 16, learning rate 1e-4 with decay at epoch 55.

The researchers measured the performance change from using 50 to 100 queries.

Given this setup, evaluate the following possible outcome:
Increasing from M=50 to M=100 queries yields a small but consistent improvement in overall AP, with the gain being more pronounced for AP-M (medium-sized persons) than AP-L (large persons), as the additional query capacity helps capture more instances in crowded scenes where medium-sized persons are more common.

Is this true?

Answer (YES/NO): YES